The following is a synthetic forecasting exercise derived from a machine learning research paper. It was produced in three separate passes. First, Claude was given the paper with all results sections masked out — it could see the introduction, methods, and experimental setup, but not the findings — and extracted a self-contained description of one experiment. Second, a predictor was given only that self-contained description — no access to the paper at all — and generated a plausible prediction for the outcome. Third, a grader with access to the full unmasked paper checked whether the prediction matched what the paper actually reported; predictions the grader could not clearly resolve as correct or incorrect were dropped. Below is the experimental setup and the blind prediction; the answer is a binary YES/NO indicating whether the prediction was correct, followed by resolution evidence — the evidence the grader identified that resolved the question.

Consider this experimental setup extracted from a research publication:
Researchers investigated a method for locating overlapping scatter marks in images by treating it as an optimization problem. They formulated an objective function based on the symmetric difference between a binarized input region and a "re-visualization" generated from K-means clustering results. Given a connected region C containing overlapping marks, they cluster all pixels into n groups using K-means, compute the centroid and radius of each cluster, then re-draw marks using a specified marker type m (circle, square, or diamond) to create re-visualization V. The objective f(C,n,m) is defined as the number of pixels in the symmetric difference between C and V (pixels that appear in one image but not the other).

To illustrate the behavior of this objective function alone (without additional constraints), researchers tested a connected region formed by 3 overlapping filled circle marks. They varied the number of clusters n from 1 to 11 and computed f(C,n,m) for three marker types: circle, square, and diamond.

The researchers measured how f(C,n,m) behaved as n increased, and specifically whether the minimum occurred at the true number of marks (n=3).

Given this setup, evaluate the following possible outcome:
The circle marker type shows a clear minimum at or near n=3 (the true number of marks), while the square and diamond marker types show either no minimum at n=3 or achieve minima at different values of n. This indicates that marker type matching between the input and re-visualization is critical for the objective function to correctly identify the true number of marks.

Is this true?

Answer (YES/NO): NO